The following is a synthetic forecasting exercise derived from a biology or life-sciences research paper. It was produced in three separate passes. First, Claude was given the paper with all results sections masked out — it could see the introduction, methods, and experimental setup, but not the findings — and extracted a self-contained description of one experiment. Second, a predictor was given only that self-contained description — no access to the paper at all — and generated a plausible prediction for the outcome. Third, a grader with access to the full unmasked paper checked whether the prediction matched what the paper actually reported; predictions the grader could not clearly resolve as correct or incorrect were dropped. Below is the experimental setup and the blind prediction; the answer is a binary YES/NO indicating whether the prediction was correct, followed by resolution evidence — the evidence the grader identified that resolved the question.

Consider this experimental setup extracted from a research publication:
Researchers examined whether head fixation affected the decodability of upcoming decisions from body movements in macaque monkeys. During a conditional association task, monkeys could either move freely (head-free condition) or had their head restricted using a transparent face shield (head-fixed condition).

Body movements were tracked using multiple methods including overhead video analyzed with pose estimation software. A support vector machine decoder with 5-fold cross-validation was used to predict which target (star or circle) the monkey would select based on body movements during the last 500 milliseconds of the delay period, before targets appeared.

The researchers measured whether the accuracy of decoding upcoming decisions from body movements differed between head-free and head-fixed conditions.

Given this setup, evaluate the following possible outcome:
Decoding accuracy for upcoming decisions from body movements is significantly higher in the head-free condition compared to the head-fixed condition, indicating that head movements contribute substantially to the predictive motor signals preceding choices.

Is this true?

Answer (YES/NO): NO